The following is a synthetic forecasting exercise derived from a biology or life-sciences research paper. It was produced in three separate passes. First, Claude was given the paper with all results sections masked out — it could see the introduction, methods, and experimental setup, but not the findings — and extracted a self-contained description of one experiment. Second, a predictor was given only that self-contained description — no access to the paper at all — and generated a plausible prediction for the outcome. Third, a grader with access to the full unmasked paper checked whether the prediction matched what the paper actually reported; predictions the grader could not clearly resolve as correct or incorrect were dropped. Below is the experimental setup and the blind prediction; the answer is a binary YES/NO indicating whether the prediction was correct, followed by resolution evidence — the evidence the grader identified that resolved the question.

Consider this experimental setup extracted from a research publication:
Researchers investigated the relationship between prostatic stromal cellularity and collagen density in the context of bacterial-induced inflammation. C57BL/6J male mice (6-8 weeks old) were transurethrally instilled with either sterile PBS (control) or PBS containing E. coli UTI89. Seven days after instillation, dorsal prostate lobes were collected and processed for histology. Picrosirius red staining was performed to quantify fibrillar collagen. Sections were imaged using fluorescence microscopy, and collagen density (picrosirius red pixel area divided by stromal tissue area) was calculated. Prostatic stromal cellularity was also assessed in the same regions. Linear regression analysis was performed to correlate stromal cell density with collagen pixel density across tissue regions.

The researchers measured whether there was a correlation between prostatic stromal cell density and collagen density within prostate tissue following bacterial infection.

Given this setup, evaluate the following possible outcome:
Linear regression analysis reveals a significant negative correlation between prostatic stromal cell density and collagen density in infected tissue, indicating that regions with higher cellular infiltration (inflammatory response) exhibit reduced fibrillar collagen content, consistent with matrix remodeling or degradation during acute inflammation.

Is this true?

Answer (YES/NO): NO